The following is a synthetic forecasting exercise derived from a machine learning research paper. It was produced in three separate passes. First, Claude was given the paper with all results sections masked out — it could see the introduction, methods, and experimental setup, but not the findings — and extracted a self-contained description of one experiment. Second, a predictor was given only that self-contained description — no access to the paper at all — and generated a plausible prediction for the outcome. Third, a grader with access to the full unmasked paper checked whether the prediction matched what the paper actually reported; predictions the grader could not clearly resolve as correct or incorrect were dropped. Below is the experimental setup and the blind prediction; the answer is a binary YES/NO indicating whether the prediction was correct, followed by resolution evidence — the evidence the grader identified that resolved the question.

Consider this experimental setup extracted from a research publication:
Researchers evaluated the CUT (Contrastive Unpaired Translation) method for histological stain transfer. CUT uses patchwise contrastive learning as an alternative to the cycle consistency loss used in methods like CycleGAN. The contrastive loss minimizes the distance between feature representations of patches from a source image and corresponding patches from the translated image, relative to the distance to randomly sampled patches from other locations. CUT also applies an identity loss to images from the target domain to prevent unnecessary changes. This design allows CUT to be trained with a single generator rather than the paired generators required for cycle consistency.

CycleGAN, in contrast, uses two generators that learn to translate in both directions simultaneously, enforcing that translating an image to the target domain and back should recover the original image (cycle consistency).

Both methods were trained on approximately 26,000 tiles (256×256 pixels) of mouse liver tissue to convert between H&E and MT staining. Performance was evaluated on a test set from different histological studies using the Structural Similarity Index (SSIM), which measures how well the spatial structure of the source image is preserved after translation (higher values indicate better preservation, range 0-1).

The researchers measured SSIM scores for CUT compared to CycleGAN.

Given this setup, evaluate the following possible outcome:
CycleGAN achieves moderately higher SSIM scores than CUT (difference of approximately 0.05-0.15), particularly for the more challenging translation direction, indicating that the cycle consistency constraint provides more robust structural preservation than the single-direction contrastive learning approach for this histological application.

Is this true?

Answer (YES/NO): NO